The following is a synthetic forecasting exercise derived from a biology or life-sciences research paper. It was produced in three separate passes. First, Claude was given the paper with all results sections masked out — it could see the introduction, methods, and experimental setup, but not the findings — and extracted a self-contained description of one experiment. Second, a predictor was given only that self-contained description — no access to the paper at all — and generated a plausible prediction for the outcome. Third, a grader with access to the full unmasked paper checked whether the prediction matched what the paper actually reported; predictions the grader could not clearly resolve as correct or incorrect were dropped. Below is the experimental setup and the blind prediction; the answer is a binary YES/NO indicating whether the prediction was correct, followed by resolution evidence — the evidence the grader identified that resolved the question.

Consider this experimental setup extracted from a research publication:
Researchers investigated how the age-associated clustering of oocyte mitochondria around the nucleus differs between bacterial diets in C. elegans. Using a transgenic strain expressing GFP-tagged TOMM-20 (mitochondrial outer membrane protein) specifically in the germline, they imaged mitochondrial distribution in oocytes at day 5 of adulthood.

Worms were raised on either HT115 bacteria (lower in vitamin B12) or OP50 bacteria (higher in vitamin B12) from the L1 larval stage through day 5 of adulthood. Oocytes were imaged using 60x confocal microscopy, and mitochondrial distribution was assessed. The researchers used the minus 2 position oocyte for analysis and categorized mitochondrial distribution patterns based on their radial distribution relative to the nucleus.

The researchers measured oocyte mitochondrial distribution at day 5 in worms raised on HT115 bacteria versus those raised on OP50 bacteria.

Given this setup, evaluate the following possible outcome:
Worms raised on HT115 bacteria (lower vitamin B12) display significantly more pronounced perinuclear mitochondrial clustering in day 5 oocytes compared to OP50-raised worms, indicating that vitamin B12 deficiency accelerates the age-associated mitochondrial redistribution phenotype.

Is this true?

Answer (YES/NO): NO